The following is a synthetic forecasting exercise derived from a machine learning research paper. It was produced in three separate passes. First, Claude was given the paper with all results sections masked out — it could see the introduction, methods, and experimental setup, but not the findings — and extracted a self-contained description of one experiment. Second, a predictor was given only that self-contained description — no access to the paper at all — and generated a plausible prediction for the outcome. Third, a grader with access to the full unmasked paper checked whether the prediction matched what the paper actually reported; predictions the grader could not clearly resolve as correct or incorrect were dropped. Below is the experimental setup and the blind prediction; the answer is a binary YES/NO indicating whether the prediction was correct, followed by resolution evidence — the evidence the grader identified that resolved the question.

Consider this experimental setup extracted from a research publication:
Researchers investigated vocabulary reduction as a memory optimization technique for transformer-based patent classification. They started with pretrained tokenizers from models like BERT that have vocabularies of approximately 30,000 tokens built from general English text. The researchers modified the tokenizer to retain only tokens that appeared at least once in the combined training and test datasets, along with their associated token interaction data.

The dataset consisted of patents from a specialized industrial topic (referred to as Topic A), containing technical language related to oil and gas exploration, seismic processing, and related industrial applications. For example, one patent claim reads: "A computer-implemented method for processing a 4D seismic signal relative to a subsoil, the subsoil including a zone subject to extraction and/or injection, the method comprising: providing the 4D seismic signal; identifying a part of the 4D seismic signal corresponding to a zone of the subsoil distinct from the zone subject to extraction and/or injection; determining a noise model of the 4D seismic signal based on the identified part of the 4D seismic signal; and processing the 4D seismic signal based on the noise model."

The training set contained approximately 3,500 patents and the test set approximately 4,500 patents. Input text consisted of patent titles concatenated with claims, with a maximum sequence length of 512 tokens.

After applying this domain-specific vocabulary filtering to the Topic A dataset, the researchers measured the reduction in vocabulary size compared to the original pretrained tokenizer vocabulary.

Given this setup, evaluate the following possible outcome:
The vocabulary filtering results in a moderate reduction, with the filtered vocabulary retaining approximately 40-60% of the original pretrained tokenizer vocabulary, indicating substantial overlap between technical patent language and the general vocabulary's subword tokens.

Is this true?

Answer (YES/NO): YES